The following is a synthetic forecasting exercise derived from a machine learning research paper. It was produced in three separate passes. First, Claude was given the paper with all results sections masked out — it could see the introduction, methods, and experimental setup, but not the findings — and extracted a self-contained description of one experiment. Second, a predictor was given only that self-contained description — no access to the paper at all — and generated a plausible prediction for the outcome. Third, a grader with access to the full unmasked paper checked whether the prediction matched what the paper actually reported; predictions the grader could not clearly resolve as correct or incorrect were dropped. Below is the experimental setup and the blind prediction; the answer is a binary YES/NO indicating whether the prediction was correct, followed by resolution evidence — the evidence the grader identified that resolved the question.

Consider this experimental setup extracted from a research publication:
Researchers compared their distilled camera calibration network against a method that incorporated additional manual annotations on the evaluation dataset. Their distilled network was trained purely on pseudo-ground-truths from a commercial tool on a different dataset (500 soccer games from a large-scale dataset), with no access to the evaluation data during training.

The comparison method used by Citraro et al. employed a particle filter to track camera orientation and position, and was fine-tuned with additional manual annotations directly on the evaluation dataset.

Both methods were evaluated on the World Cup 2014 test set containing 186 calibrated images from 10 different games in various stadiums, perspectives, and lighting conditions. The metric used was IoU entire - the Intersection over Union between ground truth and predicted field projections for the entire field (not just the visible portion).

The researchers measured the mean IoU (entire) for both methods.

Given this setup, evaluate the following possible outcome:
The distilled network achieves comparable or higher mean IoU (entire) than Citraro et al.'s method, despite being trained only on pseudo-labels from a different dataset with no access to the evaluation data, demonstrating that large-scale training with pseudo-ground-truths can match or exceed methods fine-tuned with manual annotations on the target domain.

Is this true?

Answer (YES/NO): NO